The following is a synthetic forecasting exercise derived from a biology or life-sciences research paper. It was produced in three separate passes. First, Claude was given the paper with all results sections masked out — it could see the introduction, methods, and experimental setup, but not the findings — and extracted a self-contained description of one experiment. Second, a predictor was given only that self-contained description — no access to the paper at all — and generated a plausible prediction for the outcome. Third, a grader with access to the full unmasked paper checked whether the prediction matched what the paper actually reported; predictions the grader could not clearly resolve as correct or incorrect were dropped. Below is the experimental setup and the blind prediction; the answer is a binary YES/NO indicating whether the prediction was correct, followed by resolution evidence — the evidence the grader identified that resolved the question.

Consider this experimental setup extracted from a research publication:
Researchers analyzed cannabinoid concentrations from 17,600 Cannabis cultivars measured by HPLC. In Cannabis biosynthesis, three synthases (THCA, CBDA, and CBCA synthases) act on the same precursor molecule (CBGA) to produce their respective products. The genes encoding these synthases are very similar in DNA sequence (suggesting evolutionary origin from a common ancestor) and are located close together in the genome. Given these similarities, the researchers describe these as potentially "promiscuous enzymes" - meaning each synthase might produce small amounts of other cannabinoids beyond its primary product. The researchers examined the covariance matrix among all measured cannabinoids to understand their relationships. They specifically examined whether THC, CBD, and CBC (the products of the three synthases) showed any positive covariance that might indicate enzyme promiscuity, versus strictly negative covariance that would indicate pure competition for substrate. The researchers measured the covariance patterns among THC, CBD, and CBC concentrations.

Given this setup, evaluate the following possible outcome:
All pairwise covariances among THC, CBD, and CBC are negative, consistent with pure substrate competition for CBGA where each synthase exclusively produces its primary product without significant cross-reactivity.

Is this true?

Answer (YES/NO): NO